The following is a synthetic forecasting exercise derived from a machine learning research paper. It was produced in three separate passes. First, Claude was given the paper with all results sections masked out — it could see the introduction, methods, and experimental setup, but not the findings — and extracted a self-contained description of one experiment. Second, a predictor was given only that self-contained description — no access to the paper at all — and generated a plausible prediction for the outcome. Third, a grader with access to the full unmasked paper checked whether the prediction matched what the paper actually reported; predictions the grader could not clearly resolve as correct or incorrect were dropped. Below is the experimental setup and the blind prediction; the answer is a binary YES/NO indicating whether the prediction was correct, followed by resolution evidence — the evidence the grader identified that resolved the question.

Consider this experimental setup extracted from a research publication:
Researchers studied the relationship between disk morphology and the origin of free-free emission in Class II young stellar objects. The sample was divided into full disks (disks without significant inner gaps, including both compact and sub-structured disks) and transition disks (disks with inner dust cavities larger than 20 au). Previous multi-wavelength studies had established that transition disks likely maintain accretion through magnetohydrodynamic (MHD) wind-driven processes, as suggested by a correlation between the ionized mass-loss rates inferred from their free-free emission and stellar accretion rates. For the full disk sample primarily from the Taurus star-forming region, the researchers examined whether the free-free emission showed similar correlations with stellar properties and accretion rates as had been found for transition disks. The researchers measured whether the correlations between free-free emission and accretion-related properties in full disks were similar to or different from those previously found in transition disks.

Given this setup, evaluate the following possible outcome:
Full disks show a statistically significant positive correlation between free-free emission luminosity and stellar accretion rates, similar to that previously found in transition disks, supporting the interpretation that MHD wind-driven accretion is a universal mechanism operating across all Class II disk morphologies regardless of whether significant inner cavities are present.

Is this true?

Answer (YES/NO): YES